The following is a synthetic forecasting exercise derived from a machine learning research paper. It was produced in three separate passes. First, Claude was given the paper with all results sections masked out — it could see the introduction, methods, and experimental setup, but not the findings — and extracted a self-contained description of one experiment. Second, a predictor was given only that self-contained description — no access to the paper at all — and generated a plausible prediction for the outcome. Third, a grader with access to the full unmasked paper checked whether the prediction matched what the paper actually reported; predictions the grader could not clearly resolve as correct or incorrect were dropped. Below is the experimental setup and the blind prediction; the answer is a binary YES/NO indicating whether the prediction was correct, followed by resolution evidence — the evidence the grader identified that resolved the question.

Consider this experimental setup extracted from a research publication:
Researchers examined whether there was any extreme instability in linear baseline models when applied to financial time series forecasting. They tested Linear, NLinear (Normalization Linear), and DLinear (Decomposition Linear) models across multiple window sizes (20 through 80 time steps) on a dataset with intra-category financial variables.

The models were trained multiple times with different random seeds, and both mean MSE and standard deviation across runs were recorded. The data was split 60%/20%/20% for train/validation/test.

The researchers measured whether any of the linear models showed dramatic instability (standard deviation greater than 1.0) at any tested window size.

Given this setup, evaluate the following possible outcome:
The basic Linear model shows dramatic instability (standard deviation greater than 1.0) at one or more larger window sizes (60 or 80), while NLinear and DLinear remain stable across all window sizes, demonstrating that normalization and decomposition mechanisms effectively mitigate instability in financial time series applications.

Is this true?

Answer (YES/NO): NO